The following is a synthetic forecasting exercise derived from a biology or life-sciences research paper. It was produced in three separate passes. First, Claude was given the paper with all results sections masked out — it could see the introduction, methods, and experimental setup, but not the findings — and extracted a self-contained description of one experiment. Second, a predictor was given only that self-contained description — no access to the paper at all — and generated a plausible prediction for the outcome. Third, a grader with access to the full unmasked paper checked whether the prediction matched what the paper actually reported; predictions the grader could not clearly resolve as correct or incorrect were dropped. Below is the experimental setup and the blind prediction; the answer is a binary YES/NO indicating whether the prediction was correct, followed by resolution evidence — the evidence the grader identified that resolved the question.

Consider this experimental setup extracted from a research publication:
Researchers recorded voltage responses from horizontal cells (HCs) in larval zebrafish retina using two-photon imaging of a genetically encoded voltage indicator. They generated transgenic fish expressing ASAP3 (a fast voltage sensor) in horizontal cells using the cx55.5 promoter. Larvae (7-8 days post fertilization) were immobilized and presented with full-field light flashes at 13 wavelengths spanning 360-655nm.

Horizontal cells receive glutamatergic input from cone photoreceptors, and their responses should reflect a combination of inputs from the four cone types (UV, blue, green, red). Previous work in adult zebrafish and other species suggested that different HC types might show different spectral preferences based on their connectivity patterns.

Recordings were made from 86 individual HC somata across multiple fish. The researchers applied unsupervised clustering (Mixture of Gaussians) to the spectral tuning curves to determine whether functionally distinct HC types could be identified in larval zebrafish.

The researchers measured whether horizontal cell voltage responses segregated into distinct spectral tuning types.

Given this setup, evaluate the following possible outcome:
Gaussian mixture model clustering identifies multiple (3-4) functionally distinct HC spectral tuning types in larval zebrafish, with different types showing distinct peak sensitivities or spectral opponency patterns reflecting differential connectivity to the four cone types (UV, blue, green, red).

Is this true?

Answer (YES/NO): YES